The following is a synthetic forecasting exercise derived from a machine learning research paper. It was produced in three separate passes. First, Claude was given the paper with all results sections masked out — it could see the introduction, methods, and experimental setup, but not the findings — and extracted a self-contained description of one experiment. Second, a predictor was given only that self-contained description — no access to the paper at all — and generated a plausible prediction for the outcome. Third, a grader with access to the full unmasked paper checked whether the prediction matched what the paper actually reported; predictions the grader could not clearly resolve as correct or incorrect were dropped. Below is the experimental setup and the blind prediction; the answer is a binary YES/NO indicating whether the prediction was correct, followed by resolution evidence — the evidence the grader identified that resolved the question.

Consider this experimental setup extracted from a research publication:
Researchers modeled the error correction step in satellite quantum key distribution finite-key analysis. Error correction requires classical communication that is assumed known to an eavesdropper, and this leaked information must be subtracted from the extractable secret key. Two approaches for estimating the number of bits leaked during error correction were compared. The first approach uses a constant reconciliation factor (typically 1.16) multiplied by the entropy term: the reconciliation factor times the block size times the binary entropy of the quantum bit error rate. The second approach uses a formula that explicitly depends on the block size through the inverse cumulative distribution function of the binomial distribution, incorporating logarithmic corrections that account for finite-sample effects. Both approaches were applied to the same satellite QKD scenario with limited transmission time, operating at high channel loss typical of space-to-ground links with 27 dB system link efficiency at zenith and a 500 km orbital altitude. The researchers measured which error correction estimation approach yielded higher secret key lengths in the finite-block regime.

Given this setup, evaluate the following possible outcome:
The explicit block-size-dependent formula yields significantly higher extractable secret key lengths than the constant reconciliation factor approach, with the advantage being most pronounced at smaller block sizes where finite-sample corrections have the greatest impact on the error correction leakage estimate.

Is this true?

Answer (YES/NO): YES